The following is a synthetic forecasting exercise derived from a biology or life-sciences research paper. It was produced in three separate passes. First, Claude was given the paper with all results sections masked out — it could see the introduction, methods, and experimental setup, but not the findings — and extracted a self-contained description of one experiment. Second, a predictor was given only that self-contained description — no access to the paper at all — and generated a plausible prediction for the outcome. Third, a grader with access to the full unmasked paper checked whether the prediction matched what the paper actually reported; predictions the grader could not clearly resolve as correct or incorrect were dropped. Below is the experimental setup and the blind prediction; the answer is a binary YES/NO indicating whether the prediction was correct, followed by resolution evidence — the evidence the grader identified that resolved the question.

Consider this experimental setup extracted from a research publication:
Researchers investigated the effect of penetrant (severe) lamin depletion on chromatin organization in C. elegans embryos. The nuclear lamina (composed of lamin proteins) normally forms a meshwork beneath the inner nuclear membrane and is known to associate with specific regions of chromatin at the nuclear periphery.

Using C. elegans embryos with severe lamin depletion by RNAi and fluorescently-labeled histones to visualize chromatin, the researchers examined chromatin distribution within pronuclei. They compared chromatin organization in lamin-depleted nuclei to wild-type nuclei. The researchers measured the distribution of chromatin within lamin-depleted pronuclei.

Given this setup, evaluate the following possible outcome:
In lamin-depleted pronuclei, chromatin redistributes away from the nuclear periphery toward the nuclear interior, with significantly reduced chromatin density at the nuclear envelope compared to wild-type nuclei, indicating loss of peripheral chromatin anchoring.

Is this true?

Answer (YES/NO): NO